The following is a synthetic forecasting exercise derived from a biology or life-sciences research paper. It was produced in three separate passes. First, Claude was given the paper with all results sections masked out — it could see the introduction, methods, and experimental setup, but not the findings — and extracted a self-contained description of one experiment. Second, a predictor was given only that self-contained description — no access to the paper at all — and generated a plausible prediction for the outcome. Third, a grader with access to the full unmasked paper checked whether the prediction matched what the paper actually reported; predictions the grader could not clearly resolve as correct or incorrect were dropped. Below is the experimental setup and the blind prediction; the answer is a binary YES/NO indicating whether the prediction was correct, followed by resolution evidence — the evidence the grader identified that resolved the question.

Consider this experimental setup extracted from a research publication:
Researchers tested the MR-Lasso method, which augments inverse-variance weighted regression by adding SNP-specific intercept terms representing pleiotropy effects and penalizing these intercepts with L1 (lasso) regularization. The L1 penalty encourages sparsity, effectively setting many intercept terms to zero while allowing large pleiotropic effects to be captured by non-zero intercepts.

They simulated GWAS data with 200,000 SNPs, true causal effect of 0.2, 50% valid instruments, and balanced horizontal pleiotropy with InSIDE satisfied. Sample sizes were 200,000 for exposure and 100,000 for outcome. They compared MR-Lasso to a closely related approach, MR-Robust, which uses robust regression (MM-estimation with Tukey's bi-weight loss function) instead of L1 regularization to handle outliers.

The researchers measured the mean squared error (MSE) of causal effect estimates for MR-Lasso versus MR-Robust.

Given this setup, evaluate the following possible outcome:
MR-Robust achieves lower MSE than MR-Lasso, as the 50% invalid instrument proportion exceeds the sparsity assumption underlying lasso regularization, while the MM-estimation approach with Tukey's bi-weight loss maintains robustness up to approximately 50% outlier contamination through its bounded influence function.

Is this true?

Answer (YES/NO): NO